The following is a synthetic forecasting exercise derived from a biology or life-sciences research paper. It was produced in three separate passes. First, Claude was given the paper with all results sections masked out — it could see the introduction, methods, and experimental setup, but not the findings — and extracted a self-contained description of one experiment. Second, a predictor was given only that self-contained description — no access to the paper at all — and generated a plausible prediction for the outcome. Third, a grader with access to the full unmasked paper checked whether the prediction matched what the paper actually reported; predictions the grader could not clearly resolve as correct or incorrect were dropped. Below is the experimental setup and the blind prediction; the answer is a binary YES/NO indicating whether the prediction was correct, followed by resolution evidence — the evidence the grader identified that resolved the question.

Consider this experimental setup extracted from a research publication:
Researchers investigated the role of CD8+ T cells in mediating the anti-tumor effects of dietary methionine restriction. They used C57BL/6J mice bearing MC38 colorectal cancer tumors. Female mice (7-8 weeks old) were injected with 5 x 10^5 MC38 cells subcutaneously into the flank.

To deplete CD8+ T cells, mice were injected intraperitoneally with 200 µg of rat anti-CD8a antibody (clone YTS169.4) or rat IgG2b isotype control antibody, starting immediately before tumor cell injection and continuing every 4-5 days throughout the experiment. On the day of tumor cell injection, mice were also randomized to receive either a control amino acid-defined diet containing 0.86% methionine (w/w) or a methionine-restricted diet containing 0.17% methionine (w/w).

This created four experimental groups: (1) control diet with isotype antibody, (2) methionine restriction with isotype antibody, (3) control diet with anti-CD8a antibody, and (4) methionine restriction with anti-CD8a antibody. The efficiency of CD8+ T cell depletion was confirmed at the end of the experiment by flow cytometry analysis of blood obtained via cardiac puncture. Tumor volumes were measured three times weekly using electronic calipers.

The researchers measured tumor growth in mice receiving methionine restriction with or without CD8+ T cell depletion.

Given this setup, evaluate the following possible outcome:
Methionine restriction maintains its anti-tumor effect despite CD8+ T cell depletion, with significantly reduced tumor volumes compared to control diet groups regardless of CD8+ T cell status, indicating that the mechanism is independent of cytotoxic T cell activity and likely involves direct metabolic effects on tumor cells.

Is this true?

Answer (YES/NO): NO